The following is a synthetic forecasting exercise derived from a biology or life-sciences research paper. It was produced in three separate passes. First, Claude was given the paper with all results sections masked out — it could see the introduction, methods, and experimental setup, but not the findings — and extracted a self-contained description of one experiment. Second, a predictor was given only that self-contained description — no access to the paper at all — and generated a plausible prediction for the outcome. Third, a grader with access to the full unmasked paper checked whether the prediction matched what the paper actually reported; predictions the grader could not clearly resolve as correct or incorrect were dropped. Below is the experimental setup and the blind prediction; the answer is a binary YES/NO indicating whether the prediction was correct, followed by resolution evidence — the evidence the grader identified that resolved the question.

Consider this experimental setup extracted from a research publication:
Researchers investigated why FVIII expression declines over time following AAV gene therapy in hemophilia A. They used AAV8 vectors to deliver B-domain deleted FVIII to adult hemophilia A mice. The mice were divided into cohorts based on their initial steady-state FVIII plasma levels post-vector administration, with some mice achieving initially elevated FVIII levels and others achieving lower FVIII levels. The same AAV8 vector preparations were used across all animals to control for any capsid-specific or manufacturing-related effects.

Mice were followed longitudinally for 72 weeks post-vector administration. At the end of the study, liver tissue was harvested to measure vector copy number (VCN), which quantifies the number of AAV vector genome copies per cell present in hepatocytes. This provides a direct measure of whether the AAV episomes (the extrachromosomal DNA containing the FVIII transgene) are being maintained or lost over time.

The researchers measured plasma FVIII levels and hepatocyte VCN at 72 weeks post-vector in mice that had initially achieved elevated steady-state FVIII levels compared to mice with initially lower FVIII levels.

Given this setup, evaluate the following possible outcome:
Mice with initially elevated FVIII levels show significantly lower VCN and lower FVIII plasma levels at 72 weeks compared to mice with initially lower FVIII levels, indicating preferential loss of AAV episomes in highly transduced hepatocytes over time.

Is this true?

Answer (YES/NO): NO